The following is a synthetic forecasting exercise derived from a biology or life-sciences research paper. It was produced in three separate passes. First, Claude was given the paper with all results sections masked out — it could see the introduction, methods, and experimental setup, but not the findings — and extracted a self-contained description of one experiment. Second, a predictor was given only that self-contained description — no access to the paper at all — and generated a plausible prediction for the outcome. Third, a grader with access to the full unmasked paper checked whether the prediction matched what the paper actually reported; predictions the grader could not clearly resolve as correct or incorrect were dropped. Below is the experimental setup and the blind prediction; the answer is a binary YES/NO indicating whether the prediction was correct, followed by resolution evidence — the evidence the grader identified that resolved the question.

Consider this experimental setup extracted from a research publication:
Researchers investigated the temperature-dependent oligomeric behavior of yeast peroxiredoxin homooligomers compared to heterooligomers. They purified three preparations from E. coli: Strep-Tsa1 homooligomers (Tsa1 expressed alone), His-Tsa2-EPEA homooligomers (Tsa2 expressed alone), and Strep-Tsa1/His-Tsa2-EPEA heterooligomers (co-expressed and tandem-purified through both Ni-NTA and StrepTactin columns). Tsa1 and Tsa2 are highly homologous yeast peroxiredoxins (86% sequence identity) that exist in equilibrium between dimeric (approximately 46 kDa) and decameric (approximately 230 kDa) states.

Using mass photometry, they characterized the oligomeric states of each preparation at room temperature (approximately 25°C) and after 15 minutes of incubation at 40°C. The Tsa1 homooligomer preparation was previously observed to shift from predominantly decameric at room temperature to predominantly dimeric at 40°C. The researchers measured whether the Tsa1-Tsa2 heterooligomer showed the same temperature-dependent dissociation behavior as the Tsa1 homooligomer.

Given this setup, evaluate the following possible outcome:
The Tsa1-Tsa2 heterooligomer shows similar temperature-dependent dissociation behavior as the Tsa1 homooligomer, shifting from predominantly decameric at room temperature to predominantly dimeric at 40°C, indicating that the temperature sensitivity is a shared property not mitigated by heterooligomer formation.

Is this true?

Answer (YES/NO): NO